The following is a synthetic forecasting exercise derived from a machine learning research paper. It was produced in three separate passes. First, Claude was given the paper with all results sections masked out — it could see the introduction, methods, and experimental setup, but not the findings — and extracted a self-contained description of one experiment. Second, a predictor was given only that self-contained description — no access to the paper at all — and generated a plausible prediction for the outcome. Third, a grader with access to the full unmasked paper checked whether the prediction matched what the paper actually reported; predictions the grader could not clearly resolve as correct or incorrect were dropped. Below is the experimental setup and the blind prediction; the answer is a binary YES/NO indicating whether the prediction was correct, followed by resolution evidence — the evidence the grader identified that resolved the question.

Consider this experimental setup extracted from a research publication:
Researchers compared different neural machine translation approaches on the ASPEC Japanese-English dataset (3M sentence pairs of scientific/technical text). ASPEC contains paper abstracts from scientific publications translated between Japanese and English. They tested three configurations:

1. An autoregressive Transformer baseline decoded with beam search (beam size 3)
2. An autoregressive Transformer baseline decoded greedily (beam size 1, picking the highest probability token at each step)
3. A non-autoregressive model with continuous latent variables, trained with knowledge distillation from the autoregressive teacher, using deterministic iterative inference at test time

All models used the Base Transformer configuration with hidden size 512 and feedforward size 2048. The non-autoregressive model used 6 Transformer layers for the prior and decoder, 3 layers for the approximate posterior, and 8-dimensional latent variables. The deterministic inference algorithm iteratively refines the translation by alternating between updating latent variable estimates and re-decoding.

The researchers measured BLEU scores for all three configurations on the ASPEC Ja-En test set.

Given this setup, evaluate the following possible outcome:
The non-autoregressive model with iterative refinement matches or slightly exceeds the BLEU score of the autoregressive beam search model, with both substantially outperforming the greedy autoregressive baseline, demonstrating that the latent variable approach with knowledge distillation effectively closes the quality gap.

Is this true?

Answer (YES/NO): YES